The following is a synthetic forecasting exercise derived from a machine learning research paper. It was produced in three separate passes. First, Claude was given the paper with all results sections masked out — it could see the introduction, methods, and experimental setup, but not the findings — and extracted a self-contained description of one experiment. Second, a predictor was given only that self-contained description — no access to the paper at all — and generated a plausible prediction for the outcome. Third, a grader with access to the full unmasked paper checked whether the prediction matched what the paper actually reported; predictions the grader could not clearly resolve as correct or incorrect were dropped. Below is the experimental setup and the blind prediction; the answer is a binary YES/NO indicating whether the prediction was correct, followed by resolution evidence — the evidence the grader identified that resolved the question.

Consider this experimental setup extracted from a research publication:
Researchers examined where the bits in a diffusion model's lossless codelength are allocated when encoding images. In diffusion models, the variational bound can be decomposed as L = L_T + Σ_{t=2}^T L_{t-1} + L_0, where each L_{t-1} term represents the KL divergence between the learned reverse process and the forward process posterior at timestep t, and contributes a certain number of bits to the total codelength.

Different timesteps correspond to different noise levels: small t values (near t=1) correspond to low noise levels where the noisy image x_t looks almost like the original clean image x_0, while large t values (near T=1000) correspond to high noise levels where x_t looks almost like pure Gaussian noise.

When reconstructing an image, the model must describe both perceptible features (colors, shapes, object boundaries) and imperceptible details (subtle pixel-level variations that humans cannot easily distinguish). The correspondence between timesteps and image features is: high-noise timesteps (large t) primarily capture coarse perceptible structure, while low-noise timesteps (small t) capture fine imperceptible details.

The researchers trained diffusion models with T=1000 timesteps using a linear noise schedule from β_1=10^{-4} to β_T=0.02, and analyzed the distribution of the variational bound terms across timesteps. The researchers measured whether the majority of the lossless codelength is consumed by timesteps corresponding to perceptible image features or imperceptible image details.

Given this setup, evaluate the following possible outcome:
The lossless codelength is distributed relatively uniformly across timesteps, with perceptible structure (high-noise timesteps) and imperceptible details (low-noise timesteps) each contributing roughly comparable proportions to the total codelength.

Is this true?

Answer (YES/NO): NO